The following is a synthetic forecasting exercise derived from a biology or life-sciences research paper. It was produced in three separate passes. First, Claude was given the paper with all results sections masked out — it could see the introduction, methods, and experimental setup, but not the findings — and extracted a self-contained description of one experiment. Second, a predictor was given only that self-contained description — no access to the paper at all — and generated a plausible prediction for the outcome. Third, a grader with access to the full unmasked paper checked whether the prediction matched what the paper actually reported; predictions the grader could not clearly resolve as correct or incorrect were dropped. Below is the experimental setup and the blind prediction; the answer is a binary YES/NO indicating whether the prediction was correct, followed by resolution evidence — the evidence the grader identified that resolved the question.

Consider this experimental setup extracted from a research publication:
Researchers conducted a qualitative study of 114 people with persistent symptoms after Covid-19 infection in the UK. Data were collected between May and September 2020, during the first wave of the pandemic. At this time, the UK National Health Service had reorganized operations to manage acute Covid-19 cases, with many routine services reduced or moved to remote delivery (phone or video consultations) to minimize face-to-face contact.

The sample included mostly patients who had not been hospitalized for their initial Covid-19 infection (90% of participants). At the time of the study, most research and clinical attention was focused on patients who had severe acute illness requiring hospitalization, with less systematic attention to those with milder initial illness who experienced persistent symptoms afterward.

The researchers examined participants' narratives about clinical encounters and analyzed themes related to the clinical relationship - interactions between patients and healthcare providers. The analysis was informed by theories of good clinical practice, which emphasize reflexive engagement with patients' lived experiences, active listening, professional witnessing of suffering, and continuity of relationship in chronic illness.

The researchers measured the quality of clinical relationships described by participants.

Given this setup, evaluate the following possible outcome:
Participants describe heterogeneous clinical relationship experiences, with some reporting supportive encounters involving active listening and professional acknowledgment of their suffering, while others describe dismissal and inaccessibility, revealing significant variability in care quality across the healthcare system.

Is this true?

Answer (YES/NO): NO